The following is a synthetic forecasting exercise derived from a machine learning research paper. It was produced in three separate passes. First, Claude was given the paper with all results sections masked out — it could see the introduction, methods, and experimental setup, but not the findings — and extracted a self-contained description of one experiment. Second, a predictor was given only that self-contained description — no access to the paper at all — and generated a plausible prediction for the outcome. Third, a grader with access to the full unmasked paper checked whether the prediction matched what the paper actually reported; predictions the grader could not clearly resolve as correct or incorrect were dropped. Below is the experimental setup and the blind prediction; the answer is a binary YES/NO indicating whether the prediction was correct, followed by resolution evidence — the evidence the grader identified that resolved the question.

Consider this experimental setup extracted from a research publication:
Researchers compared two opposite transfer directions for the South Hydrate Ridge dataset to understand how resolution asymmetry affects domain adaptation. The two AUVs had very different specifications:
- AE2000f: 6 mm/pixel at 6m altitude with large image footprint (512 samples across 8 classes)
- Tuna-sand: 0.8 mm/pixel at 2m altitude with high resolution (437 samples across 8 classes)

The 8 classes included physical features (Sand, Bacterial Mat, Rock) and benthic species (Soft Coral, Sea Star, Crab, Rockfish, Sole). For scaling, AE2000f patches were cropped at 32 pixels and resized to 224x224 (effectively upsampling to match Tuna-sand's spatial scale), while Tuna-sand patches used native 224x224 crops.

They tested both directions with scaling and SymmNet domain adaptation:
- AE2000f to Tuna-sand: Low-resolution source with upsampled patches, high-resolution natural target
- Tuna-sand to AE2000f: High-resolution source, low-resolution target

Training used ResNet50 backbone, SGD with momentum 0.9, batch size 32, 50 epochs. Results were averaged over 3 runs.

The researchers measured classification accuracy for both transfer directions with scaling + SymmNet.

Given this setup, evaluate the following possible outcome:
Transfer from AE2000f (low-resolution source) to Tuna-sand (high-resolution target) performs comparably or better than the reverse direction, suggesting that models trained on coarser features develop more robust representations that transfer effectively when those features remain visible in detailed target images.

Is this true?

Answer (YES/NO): YES